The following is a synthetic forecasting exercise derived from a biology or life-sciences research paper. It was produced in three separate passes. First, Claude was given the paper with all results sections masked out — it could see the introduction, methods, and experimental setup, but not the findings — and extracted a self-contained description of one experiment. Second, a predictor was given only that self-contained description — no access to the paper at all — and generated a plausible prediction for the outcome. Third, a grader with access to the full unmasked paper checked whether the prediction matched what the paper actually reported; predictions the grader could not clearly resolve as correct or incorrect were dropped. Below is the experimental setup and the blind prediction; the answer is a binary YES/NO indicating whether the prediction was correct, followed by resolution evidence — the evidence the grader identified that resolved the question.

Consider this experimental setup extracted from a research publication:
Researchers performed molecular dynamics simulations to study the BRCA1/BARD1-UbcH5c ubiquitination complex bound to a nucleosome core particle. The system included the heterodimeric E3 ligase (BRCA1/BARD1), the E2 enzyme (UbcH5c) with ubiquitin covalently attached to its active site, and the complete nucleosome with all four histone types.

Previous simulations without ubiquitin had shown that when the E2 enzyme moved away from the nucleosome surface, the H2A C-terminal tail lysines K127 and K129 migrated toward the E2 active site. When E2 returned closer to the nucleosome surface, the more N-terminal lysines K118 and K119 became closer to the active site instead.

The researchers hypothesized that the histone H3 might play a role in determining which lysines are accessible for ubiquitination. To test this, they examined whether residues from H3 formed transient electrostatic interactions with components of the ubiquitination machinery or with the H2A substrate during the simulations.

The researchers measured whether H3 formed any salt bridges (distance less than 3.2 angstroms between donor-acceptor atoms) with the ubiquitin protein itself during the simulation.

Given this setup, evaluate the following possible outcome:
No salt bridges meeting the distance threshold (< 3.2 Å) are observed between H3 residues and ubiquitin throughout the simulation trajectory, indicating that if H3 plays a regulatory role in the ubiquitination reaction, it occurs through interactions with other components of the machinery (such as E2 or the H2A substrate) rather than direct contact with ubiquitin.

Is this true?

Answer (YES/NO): NO